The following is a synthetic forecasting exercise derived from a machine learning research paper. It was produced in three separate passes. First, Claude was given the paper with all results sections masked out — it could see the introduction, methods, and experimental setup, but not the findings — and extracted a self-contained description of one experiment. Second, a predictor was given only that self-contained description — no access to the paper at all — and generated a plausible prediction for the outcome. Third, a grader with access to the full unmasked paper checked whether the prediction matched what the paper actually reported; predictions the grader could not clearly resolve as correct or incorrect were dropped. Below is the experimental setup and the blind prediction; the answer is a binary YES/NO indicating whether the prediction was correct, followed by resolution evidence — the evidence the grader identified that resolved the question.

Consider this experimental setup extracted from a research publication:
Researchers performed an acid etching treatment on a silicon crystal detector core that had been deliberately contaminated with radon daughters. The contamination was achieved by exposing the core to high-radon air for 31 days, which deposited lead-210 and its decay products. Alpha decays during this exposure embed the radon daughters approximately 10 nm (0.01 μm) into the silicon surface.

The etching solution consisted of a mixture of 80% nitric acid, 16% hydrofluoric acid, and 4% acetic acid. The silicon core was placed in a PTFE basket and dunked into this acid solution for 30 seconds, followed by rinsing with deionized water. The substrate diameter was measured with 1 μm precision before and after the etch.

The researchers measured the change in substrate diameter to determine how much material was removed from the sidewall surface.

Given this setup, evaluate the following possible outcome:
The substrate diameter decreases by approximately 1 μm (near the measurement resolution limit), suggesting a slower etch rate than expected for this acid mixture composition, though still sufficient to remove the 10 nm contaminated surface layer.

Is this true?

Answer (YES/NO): NO